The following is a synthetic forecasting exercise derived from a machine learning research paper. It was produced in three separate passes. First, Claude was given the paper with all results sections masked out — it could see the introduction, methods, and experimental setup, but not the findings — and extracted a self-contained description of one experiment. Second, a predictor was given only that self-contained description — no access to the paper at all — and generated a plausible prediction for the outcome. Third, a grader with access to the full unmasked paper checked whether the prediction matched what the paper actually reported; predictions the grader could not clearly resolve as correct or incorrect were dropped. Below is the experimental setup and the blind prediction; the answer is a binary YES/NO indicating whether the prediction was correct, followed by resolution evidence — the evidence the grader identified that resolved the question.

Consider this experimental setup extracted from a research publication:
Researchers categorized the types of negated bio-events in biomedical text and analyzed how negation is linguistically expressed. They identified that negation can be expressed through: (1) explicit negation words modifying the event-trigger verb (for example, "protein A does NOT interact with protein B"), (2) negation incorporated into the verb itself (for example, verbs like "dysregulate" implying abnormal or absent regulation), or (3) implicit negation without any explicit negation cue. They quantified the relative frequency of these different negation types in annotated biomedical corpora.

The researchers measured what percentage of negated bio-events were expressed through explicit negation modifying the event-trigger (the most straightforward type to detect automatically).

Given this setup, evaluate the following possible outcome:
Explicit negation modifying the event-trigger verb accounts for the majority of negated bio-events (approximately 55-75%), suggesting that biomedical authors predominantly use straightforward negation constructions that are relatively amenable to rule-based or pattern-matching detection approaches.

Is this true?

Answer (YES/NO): YES